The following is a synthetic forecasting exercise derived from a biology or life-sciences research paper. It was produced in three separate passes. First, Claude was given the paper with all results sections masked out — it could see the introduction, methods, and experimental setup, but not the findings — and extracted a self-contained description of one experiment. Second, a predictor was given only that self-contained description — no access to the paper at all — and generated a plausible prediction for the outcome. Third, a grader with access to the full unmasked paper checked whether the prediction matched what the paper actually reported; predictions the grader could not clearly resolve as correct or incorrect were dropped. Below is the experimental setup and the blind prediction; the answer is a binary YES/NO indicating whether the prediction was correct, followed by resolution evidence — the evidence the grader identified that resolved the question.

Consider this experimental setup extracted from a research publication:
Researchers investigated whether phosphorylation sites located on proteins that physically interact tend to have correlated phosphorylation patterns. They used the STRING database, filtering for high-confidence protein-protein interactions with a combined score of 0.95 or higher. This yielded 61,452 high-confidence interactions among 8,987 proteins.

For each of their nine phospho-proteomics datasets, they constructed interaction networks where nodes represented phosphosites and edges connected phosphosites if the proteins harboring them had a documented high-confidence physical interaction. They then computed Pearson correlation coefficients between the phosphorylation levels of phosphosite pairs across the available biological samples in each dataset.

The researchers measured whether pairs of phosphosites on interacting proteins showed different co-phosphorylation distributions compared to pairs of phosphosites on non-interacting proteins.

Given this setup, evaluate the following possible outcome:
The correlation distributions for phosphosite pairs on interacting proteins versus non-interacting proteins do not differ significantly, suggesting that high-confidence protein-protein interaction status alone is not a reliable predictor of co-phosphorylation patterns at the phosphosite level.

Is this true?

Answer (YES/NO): NO